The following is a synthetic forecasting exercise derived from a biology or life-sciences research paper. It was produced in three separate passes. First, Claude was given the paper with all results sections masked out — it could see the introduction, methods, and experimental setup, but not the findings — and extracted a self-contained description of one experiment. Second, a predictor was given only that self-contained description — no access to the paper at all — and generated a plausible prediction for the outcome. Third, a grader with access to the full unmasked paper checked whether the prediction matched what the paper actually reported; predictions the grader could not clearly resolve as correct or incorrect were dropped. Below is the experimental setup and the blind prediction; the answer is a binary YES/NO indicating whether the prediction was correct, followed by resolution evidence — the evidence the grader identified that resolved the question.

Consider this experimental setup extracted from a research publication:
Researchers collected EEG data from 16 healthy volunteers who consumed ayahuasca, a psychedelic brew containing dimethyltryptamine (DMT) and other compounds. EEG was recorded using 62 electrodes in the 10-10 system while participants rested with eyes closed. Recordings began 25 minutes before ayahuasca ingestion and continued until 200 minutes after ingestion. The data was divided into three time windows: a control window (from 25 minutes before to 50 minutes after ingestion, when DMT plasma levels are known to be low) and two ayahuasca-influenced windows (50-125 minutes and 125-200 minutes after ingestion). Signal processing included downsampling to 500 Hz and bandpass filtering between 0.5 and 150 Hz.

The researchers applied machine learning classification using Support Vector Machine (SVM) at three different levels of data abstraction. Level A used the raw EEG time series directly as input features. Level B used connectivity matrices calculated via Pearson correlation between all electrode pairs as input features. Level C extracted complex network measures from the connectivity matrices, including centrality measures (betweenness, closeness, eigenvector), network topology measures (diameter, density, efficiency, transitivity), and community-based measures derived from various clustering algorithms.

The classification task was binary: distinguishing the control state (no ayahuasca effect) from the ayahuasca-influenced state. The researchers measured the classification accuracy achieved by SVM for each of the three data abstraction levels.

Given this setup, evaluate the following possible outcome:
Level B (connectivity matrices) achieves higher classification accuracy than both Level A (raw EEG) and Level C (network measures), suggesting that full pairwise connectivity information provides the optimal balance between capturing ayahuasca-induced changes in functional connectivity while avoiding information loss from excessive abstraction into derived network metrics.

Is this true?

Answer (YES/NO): YES